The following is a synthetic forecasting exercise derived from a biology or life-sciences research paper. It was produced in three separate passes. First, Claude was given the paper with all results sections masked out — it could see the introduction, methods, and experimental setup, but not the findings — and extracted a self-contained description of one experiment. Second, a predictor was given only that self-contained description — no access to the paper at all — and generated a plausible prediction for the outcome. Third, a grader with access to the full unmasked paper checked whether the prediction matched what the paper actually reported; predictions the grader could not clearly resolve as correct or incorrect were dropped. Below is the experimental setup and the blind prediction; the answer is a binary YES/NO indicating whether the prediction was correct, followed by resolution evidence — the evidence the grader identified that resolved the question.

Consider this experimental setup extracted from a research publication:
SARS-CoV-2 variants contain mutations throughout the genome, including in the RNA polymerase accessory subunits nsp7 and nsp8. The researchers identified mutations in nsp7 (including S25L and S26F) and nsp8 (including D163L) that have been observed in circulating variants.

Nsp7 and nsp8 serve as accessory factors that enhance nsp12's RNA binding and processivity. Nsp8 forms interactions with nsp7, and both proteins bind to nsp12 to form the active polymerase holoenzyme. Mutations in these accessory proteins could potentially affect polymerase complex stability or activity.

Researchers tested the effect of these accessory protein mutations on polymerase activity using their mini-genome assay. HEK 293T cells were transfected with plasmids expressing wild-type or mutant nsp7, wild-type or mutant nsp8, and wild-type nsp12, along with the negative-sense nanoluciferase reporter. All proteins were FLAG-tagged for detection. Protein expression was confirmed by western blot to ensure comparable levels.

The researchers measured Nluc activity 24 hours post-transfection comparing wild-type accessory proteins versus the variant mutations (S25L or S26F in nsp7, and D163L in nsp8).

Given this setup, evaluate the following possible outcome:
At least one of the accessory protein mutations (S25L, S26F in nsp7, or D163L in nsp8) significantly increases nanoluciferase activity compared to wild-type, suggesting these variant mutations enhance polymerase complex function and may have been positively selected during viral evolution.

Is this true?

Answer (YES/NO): NO